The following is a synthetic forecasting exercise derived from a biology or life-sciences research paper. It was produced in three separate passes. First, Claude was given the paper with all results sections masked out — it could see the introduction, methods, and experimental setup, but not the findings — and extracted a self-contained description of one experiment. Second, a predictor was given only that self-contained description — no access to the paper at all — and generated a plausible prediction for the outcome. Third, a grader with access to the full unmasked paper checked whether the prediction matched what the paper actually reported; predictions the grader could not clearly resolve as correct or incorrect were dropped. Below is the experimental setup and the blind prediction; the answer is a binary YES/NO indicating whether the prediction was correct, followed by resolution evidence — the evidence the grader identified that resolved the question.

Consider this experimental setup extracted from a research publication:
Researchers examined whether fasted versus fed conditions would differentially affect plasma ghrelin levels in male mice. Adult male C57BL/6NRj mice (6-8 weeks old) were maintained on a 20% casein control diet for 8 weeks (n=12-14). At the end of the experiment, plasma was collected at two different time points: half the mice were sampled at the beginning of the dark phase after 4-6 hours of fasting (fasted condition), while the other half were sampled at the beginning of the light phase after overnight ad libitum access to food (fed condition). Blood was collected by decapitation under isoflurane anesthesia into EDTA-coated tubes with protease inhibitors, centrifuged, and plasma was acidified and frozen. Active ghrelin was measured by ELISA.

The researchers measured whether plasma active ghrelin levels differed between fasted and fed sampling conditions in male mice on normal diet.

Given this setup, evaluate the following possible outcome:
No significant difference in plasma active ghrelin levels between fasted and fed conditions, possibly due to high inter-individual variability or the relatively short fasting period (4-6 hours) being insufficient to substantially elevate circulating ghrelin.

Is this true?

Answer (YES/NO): YES